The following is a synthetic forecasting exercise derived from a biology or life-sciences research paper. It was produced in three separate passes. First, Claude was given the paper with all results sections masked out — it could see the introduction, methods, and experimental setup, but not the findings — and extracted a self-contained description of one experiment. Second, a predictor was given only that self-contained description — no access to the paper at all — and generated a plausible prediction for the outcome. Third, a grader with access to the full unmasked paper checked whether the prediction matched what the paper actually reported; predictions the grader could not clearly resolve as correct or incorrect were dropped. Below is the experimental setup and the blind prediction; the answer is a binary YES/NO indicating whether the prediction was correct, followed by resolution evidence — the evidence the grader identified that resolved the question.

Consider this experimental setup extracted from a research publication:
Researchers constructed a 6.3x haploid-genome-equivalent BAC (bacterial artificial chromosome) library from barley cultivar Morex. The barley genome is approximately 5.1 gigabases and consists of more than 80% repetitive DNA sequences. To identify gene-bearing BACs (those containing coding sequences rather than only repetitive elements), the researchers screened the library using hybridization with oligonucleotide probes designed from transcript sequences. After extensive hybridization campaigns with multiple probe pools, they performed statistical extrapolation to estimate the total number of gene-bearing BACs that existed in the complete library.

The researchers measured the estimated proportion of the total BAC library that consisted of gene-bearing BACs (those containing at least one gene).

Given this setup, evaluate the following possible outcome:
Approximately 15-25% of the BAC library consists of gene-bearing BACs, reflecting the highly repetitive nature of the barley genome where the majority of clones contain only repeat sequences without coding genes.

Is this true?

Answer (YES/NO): NO